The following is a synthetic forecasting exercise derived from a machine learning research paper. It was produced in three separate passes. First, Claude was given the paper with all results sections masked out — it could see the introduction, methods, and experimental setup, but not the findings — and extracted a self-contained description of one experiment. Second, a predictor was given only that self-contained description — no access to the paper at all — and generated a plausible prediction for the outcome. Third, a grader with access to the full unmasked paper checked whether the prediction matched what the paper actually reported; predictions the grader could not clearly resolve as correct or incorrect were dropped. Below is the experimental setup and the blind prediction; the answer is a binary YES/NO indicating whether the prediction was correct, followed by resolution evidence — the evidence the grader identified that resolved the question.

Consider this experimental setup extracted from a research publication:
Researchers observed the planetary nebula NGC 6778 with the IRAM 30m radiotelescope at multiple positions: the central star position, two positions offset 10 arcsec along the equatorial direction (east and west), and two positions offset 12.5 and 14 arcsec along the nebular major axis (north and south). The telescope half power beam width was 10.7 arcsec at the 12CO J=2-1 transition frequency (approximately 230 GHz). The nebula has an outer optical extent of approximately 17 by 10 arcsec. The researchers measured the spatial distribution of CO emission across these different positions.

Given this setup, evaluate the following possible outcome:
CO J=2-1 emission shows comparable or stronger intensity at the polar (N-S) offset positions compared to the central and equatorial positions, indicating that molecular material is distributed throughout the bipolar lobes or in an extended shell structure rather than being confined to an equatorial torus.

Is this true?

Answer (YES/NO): NO